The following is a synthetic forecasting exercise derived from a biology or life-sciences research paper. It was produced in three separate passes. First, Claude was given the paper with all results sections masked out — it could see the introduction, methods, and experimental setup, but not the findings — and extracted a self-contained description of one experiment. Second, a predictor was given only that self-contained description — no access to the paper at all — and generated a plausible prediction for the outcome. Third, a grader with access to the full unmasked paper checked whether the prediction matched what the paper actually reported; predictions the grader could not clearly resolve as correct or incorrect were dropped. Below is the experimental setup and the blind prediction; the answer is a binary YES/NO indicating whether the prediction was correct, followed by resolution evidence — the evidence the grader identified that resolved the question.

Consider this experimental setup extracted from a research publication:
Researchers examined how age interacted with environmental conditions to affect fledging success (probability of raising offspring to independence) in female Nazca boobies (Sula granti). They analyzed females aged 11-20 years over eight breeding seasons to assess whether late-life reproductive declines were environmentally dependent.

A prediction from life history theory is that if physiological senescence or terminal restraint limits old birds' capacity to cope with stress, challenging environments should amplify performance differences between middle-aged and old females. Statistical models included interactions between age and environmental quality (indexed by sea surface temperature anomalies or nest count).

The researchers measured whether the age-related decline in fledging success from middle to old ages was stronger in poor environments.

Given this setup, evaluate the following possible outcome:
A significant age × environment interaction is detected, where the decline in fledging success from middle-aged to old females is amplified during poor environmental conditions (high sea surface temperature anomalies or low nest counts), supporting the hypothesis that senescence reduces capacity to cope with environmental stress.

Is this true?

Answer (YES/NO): NO